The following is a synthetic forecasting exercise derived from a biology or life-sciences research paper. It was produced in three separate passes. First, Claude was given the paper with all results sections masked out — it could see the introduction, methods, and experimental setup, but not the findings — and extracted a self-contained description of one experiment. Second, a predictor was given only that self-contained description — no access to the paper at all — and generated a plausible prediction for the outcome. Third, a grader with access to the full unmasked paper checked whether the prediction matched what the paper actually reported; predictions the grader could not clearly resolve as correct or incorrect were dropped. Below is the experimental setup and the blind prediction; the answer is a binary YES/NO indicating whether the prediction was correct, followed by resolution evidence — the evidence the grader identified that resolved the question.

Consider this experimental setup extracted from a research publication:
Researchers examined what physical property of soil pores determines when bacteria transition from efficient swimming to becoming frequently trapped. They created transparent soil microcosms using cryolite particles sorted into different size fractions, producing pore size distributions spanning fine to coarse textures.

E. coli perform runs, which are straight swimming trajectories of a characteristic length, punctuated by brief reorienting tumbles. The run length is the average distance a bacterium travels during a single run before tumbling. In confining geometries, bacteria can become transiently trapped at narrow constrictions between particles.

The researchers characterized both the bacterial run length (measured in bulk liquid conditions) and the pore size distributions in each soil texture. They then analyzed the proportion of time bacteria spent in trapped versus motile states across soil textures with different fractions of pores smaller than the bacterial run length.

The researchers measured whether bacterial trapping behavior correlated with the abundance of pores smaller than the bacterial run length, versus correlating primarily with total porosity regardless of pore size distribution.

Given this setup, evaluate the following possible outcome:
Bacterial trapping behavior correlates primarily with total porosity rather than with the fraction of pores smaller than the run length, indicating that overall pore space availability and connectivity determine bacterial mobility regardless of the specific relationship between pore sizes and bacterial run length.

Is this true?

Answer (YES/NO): NO